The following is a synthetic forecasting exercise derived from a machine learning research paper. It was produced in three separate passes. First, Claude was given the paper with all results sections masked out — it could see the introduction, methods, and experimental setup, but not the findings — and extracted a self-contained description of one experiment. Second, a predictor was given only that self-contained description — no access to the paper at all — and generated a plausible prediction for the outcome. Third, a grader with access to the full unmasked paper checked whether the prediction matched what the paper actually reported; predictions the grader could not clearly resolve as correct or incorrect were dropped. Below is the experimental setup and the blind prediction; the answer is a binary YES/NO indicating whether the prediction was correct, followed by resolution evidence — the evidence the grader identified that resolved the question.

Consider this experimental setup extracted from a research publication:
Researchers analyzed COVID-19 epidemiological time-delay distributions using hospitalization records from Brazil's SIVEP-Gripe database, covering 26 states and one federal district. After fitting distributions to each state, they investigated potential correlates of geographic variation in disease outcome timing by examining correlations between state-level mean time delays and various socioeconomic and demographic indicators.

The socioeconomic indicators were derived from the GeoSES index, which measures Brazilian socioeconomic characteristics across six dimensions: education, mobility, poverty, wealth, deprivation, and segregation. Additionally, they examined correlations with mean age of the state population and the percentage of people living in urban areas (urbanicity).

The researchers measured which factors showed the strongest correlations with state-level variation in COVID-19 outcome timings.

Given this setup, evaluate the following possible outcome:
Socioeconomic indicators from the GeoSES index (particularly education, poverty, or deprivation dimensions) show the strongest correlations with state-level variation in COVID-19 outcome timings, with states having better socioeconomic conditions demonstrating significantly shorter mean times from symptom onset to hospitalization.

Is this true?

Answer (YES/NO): NO